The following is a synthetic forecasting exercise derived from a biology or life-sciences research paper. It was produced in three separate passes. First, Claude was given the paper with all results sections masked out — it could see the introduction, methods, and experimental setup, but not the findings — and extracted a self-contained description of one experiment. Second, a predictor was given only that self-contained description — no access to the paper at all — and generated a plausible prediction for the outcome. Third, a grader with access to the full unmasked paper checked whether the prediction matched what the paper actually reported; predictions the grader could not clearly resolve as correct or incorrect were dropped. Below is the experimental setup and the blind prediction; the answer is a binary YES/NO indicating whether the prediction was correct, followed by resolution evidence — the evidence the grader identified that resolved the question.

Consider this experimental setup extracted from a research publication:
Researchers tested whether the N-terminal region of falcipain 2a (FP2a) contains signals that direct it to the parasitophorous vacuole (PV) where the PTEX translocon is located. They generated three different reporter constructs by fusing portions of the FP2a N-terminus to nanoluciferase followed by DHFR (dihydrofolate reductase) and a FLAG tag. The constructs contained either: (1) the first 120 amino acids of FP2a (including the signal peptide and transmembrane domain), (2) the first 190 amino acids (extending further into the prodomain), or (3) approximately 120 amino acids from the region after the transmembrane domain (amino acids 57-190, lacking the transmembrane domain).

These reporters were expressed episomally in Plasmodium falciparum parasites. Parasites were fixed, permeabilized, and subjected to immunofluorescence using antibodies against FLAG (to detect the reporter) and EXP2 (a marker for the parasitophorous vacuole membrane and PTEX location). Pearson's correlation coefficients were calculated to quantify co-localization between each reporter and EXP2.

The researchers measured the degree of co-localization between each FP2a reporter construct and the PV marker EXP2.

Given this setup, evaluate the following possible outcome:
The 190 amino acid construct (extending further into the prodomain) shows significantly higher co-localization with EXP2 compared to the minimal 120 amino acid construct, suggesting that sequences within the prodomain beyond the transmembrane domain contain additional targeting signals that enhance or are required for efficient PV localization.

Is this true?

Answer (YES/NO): NO